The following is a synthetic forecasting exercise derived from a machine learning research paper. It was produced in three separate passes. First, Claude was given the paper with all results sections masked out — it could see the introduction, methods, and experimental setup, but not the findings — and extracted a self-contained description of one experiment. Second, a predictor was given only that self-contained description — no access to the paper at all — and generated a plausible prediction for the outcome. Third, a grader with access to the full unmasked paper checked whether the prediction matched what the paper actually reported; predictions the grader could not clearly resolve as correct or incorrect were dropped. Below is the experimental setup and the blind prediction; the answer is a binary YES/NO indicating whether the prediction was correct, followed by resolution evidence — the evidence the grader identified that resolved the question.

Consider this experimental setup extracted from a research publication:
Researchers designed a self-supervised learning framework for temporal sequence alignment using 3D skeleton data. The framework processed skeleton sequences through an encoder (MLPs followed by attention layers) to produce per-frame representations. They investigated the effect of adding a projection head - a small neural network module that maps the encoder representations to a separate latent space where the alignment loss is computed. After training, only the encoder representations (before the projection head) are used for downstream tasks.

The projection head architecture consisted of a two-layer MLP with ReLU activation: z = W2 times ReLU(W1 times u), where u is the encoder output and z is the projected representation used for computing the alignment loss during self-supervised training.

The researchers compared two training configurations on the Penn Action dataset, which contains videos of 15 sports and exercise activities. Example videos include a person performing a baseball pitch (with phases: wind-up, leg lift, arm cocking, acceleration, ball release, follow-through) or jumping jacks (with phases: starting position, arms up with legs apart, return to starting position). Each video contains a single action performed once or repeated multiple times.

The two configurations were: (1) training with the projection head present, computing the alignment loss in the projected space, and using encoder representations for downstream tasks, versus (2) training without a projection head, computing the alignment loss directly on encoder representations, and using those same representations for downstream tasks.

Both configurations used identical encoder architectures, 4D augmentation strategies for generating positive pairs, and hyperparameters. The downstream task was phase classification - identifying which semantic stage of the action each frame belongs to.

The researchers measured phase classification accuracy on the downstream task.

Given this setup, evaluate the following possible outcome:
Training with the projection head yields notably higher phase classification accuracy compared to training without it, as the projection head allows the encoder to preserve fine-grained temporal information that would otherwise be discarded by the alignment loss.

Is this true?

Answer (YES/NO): YES